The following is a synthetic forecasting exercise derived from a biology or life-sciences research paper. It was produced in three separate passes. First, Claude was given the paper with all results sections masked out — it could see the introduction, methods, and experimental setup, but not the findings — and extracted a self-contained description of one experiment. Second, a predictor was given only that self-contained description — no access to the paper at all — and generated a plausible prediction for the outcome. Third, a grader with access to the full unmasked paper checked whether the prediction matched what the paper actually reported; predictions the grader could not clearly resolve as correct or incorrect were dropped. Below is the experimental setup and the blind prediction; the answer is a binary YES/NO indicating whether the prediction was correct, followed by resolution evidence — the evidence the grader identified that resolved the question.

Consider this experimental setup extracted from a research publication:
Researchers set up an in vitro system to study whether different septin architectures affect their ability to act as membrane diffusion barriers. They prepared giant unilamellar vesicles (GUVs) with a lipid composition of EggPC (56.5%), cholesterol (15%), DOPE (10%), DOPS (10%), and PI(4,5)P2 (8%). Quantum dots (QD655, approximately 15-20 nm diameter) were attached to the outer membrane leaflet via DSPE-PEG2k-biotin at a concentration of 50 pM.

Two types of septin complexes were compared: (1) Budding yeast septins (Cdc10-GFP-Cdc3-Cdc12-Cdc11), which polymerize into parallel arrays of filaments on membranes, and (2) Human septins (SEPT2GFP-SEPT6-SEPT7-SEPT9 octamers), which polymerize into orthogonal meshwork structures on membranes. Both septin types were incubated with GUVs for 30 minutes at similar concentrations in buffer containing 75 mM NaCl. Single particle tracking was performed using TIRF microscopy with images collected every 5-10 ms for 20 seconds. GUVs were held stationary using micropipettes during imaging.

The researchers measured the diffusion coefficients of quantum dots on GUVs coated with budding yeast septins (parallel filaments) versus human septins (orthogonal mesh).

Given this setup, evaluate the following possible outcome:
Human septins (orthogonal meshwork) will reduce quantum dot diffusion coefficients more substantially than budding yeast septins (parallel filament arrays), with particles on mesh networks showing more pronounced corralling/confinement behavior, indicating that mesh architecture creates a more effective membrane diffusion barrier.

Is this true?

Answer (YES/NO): YES